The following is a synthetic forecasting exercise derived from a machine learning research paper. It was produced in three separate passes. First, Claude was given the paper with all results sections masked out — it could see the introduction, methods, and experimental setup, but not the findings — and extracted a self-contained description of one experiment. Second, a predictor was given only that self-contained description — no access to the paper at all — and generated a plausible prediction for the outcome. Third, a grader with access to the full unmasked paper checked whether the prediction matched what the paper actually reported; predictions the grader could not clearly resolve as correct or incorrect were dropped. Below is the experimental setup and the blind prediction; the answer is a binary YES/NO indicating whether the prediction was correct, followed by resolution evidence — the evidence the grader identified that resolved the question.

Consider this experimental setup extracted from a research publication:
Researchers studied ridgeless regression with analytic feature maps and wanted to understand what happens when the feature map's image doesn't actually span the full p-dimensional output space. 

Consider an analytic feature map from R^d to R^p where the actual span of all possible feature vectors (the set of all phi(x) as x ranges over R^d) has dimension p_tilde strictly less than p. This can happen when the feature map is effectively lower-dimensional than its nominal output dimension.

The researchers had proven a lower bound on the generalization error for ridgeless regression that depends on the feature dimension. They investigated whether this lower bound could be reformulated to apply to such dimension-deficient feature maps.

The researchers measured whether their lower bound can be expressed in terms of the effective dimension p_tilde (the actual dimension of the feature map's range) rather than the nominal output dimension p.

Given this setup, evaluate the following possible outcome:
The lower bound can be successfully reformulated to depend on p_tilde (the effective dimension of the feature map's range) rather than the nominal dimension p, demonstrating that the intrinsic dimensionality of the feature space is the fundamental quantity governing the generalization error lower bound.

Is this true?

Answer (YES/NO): YES